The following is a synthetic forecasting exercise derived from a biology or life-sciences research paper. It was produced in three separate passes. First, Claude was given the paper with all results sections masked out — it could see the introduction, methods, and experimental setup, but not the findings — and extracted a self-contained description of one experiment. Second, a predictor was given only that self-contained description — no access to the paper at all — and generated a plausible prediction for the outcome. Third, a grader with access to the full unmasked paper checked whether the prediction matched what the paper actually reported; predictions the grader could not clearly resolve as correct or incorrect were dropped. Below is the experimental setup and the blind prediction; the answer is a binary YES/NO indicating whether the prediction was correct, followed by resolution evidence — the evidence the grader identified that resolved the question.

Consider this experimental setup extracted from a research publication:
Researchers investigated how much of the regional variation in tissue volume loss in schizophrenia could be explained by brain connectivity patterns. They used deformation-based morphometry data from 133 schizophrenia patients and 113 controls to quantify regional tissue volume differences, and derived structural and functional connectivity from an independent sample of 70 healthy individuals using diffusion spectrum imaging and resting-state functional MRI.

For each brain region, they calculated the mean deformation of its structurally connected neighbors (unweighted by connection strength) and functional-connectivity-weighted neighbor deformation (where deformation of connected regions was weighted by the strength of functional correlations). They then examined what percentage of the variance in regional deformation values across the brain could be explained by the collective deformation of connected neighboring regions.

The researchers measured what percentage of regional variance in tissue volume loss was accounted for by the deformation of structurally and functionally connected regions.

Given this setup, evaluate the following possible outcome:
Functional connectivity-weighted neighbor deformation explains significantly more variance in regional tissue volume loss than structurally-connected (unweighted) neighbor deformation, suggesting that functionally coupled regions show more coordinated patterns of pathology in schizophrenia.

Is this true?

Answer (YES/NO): NO